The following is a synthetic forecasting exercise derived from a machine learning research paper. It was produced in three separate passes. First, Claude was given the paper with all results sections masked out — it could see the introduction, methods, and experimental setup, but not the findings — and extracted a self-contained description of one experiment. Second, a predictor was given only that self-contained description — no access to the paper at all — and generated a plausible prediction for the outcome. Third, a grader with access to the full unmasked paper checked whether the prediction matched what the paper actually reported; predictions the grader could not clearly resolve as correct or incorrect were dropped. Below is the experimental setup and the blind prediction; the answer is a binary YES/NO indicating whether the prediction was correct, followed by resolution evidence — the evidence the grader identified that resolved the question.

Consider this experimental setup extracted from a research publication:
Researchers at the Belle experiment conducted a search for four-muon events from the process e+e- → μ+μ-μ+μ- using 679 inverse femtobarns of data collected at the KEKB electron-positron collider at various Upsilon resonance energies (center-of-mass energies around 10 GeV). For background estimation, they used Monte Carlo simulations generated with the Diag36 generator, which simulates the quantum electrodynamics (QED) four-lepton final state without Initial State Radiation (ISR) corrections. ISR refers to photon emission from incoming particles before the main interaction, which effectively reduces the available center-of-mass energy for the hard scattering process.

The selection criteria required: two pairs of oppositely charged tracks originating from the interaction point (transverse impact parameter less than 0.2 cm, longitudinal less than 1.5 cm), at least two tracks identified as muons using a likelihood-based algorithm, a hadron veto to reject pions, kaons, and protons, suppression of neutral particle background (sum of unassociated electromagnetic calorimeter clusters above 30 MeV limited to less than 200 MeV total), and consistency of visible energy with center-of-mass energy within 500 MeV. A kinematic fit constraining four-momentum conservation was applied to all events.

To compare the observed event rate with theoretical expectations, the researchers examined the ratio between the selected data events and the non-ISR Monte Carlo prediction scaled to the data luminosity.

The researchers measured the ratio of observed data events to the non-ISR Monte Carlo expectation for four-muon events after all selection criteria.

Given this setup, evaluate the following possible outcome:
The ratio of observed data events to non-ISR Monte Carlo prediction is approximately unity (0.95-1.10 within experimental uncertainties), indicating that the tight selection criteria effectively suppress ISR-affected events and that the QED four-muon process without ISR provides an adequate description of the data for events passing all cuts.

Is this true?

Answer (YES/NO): NO